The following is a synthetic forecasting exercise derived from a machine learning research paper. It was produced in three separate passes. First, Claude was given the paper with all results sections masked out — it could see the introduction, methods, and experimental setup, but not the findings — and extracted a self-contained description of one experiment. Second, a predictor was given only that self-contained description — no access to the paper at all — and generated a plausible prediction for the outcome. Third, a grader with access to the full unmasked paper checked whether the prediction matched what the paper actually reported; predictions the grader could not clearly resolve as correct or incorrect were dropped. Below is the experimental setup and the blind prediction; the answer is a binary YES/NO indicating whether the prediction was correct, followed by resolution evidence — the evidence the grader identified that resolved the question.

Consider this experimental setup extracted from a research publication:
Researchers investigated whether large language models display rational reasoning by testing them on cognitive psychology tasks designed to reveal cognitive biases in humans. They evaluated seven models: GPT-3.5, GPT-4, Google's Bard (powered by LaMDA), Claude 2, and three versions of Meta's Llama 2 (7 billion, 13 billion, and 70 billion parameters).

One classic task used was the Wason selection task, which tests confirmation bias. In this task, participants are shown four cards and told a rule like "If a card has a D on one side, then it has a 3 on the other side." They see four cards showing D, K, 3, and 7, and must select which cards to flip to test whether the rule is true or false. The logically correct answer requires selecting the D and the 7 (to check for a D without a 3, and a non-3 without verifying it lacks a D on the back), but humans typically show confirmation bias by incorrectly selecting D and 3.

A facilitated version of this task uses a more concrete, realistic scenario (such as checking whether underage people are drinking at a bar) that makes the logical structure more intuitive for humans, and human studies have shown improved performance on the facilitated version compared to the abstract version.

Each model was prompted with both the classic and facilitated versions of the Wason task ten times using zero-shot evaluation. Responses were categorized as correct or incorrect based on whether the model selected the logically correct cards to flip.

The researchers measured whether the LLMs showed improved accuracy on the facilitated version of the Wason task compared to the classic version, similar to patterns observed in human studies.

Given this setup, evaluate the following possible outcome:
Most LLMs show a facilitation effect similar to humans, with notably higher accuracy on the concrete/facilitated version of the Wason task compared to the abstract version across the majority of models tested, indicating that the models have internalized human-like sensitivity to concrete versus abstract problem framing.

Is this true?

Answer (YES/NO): NO